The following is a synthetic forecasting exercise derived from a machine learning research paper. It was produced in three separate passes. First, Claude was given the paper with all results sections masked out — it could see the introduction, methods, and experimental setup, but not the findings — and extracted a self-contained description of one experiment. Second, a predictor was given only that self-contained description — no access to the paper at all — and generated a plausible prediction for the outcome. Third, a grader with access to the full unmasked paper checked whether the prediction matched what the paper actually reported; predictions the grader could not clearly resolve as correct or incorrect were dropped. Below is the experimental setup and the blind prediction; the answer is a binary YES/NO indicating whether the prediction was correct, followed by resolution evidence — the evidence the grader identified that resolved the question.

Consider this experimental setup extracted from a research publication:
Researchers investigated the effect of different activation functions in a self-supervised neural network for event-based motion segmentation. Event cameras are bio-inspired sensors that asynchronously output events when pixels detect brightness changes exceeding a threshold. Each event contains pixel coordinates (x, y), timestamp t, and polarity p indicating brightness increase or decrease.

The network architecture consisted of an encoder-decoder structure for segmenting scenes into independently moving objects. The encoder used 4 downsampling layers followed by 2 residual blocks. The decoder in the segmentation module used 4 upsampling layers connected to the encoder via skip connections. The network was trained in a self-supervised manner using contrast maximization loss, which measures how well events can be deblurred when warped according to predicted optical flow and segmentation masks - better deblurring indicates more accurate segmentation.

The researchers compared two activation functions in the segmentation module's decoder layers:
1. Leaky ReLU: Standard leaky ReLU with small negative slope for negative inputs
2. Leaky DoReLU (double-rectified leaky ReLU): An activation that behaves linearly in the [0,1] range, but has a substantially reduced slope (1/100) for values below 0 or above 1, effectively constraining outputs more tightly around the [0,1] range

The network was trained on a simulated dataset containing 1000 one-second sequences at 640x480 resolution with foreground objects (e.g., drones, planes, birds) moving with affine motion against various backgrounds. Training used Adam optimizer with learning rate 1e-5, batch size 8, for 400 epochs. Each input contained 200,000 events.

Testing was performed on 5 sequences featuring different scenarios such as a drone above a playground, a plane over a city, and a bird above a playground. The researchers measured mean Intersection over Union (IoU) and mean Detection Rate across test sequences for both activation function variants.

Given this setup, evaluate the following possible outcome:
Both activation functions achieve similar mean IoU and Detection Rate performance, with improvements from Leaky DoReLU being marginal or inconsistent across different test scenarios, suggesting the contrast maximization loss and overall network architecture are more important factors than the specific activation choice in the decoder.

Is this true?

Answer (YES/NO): NO